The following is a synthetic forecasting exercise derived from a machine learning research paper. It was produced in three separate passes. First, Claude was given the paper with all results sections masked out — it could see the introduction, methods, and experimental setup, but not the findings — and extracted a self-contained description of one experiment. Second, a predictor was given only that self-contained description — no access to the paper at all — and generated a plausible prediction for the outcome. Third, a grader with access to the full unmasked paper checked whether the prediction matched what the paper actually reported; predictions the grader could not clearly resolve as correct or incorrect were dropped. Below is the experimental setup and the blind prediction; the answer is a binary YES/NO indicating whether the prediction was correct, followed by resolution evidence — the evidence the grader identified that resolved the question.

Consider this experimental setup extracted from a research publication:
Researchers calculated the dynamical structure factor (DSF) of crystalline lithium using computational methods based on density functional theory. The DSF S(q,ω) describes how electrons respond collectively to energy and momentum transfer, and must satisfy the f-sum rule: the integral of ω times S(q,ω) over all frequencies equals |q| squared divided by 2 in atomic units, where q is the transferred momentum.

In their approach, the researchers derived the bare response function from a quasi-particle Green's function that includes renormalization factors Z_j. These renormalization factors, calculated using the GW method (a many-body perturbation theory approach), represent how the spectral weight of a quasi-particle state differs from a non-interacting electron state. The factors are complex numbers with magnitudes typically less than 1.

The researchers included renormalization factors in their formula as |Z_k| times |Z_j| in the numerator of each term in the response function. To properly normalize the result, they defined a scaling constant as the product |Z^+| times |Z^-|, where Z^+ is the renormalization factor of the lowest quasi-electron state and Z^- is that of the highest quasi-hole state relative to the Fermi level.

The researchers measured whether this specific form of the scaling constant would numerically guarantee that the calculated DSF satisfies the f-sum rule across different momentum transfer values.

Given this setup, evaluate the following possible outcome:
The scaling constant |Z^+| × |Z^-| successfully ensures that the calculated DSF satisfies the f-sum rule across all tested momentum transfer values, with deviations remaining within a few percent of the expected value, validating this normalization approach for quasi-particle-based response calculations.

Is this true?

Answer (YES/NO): YES